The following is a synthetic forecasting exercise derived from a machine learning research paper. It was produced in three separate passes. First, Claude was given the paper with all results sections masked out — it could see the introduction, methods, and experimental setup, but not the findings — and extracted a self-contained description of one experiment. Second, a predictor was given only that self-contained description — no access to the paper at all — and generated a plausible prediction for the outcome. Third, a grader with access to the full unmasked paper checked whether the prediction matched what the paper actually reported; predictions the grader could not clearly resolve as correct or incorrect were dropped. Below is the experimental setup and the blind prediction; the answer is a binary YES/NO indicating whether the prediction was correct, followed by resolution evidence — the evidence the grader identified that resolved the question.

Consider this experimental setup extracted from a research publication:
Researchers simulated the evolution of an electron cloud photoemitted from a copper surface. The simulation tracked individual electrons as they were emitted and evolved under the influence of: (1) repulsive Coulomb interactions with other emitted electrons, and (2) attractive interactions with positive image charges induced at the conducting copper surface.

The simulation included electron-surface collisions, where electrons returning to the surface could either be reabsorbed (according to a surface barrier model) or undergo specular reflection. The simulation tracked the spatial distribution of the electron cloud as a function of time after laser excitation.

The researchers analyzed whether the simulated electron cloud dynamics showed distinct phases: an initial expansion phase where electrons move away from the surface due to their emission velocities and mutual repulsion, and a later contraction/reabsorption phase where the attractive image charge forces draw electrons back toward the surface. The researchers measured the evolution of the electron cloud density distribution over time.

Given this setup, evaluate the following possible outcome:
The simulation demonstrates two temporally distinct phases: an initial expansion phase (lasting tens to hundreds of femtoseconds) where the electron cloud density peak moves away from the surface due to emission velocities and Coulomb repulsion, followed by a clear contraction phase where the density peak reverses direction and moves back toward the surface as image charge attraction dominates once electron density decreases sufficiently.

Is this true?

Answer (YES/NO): NO